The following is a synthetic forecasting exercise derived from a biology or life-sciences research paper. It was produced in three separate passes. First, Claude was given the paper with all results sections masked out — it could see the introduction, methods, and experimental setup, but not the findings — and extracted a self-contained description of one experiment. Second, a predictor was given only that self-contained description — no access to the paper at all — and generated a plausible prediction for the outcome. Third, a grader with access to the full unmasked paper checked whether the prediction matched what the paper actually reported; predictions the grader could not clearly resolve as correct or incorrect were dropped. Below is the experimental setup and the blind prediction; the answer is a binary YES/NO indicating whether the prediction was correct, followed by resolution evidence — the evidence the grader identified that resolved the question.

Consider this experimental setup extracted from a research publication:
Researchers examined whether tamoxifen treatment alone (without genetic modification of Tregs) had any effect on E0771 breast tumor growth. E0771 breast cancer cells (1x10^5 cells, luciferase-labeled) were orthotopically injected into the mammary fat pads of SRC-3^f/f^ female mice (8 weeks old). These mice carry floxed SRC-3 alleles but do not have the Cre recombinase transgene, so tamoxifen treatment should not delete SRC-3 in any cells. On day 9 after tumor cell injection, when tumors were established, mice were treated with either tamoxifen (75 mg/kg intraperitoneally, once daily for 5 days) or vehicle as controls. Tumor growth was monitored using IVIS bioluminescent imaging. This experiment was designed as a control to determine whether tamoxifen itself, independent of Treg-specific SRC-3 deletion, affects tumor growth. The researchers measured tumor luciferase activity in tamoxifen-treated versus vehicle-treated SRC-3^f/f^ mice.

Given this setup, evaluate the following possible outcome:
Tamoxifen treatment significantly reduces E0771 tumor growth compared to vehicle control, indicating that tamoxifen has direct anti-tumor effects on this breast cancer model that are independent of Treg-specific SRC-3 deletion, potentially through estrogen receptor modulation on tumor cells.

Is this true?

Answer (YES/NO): NO